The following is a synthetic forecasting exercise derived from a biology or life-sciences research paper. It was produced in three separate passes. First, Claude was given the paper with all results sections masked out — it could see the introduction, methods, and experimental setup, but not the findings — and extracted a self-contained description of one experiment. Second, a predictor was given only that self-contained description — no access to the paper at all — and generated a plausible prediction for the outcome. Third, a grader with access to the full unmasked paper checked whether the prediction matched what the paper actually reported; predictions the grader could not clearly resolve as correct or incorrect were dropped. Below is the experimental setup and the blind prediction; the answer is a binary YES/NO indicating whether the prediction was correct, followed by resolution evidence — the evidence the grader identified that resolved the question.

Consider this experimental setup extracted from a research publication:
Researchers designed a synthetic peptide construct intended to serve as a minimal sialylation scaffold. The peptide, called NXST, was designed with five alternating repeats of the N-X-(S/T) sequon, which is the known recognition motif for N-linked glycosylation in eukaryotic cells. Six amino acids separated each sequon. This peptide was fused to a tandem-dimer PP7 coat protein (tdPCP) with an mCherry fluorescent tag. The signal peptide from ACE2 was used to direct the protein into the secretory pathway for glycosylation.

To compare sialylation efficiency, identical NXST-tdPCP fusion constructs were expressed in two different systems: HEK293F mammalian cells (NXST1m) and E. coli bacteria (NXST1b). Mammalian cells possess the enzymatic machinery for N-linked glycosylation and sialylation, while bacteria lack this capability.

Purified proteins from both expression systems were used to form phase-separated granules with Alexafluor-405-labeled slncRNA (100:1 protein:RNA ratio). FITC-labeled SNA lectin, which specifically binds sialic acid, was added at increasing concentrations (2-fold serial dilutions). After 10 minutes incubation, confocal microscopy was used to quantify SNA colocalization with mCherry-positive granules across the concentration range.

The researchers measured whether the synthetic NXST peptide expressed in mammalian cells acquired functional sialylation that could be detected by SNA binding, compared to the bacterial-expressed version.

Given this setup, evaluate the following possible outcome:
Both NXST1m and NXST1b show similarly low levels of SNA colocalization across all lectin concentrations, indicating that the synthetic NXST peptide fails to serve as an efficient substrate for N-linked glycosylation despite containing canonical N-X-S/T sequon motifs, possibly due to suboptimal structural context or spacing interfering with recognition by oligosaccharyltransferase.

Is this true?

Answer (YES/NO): NO